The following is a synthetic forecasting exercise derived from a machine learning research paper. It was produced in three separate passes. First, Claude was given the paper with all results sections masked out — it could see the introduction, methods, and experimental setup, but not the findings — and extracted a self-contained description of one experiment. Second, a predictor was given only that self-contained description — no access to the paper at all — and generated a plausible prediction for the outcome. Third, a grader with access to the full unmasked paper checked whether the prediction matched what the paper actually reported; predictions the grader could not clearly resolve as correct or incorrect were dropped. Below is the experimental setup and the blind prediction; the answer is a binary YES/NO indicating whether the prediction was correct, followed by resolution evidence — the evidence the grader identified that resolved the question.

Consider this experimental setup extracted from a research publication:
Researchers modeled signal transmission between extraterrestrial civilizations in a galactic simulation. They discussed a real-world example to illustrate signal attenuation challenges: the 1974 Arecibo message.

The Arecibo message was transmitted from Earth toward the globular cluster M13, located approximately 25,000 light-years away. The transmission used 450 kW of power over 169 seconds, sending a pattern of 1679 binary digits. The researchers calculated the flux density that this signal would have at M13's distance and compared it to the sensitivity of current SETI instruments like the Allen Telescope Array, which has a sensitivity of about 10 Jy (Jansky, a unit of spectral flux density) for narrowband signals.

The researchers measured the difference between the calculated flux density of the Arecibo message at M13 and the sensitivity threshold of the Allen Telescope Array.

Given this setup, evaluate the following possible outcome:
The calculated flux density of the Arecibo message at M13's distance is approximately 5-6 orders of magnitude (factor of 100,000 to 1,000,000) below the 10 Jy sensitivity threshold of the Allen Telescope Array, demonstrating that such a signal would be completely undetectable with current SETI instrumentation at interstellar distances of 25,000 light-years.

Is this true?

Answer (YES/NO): NO